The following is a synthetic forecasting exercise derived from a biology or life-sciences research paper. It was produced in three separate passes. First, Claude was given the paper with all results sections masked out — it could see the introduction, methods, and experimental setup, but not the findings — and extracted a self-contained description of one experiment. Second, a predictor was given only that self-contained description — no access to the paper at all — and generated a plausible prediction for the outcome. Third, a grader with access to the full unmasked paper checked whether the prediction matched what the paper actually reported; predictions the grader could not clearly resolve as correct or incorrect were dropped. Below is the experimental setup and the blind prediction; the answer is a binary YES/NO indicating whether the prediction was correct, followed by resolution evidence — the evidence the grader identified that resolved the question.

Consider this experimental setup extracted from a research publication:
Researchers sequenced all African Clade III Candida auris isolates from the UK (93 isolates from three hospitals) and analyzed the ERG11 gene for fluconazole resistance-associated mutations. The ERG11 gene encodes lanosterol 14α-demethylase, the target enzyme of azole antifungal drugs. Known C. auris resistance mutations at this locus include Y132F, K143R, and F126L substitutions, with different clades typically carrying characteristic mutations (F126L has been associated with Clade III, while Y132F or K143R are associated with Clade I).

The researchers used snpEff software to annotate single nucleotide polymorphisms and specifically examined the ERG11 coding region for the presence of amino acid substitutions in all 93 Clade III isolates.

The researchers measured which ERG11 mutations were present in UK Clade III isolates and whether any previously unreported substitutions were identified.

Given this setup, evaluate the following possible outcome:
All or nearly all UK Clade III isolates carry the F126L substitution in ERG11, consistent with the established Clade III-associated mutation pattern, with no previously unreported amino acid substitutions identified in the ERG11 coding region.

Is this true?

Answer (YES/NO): NO